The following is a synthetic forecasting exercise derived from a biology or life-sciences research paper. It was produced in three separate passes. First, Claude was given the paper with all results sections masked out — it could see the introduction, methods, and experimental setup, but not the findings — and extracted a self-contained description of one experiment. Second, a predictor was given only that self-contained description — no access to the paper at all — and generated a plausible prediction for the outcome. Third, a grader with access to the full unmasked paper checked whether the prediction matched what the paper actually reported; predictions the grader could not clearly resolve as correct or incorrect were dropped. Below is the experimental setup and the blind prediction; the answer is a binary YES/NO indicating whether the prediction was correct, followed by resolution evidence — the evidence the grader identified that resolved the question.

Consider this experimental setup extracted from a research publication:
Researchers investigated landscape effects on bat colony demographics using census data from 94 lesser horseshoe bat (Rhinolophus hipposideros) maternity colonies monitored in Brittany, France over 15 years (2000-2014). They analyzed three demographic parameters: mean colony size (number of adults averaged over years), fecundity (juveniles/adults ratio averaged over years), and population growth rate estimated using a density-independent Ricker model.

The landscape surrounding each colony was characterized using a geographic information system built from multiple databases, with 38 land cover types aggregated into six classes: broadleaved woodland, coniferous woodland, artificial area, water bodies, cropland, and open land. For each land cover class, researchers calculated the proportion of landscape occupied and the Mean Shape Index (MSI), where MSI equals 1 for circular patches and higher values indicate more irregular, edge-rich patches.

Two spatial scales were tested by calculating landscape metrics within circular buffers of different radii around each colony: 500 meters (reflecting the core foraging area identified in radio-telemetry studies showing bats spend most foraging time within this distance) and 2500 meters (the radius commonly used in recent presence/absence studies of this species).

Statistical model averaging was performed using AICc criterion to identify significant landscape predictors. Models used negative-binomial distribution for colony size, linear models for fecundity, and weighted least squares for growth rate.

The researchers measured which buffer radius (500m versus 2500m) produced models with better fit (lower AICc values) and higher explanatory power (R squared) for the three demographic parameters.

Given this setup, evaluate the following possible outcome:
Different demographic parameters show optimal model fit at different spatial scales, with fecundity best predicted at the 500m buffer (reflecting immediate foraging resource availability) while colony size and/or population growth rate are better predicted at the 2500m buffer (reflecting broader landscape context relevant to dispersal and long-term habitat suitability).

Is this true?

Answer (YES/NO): NO